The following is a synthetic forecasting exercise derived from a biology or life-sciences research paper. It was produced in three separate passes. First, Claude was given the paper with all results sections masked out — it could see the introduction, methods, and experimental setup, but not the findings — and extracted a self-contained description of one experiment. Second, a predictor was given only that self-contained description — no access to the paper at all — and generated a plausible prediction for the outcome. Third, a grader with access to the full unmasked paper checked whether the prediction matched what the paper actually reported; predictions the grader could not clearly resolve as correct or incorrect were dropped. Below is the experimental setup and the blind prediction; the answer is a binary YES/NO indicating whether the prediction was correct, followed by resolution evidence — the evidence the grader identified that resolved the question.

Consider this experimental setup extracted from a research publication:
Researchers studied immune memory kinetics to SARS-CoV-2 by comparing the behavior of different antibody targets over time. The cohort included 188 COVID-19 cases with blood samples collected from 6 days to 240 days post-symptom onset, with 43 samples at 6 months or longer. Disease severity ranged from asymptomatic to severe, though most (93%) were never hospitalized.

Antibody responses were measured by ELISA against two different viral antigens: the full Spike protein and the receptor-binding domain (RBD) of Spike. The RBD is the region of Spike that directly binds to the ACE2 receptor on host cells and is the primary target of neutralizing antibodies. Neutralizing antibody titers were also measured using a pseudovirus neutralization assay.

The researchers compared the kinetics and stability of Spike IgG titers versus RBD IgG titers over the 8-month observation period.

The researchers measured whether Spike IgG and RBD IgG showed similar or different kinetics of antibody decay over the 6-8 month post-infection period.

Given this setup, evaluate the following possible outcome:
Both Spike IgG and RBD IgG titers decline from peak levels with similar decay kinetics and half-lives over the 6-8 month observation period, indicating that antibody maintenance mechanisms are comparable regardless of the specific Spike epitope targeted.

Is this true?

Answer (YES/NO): NO